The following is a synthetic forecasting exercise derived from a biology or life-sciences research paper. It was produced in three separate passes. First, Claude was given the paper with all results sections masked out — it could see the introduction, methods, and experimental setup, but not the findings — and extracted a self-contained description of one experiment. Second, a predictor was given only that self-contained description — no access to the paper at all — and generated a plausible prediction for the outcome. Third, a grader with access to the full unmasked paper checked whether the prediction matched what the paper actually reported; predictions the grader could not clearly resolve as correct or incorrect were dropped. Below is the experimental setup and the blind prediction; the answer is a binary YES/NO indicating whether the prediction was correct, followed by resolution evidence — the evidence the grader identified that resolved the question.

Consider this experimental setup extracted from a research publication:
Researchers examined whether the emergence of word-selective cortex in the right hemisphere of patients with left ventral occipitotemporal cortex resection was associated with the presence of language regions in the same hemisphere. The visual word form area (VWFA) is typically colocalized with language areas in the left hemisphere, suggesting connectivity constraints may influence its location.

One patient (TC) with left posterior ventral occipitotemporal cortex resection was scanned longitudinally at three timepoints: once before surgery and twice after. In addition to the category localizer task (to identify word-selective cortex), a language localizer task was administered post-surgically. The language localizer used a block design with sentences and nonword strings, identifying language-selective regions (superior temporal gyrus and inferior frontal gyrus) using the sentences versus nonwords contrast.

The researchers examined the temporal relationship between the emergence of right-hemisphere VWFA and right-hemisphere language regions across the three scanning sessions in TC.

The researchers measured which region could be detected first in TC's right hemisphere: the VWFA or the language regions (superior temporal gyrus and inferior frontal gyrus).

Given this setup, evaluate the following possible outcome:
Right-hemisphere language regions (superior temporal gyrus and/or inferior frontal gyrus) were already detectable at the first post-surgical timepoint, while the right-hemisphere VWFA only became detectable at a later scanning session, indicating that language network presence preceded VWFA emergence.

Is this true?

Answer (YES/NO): NO